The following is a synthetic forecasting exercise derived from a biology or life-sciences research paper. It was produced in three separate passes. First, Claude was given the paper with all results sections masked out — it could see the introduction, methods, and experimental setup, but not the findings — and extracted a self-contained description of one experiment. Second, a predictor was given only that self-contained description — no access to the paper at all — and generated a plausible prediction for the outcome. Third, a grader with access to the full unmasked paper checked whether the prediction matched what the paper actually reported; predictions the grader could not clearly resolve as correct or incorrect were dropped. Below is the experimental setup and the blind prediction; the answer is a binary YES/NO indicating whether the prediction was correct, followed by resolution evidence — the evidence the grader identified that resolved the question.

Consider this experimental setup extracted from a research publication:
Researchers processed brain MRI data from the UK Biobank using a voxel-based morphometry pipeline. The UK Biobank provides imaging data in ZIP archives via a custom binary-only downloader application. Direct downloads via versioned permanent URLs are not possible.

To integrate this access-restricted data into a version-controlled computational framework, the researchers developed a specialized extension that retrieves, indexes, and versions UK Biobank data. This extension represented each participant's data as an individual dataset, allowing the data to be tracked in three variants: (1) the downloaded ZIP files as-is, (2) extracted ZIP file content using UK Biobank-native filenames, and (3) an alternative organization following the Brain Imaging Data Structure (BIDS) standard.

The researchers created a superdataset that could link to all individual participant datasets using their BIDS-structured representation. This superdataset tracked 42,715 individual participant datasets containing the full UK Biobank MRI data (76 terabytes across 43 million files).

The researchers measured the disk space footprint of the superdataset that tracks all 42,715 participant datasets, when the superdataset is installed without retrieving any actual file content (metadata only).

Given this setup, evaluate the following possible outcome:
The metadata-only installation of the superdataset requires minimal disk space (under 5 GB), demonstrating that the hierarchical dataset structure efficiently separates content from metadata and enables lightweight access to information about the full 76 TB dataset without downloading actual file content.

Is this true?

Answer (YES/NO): YES